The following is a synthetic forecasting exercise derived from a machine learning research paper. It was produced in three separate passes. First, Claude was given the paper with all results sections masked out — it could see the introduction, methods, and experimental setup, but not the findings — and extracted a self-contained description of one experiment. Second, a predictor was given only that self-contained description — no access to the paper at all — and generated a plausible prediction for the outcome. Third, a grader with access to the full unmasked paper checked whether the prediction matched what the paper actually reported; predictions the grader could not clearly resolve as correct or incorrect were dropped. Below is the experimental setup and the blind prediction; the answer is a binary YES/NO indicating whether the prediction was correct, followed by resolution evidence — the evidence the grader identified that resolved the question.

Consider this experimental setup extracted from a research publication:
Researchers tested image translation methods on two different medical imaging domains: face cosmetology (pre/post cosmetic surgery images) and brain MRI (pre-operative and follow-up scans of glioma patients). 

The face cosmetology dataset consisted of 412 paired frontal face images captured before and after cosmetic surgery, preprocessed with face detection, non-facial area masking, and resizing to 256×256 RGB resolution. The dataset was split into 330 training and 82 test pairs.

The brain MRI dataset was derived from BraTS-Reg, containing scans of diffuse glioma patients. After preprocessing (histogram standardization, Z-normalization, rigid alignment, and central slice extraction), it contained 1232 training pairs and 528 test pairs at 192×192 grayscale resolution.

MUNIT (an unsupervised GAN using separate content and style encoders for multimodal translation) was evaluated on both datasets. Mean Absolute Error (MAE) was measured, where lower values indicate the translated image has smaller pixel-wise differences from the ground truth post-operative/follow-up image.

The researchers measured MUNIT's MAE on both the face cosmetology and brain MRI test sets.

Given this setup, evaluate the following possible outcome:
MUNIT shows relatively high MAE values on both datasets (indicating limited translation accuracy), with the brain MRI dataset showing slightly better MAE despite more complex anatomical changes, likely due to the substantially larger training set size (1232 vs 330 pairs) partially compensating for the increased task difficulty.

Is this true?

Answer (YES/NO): NO